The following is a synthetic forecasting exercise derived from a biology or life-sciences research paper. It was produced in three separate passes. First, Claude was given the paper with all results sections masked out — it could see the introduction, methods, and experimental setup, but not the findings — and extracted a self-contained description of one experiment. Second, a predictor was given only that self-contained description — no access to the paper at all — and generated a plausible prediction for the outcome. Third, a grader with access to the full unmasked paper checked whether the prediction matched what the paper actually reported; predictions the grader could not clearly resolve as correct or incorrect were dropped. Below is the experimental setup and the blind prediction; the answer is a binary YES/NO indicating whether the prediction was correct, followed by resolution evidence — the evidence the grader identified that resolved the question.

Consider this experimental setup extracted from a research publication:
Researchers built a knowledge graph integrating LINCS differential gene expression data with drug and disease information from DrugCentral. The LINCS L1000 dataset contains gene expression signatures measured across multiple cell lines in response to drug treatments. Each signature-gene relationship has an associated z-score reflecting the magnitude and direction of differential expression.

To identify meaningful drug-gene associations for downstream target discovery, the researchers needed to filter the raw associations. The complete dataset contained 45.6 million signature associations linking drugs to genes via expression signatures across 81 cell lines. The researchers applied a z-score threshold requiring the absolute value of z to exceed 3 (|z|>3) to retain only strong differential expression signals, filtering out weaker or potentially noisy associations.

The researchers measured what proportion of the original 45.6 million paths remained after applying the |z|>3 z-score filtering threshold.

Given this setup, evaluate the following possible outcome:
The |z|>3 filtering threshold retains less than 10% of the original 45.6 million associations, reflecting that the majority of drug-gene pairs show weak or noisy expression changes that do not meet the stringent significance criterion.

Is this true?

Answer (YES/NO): NO